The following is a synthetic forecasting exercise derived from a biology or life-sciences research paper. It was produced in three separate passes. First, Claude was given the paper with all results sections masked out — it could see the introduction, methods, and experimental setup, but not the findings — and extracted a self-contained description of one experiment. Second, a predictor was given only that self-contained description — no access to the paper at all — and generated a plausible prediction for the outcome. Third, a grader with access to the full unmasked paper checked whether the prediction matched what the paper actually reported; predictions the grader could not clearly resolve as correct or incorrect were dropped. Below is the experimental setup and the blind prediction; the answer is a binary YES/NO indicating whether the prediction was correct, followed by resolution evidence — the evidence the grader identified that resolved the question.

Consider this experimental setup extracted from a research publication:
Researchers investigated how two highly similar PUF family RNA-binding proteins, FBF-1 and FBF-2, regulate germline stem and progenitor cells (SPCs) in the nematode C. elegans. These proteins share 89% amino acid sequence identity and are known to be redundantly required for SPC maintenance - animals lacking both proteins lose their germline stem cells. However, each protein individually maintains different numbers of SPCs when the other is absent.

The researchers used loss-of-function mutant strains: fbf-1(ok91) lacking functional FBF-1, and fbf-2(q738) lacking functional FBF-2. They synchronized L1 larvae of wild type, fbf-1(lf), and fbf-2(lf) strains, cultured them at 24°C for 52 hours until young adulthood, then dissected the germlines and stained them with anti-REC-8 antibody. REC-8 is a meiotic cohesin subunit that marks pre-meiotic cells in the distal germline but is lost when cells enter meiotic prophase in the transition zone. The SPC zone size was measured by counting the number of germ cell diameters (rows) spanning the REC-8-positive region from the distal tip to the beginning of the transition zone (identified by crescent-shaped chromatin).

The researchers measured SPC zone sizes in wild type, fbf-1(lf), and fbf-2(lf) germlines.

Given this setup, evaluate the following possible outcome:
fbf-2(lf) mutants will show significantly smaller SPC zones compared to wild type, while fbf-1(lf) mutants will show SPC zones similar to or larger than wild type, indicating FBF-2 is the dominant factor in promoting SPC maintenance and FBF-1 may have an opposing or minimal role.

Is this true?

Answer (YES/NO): NO